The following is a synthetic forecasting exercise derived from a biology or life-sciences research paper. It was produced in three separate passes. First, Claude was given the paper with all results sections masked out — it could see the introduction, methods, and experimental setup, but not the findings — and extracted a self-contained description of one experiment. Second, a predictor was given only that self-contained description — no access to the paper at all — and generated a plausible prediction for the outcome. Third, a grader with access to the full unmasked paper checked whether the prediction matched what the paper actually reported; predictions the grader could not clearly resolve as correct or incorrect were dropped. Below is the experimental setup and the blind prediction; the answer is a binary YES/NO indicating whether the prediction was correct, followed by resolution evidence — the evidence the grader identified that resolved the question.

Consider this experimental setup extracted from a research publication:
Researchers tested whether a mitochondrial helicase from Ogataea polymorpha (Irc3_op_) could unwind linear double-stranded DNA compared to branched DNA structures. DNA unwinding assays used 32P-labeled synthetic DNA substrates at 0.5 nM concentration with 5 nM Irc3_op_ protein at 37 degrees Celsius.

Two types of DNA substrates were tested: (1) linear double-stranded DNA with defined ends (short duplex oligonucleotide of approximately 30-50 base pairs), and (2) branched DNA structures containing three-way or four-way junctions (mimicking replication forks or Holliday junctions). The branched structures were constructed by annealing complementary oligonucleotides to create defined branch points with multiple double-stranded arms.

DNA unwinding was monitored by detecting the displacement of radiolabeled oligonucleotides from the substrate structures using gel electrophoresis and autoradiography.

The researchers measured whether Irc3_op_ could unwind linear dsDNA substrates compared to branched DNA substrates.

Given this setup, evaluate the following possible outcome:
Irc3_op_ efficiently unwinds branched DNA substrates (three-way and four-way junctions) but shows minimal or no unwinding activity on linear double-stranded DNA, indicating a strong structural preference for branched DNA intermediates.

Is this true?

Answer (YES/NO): YES